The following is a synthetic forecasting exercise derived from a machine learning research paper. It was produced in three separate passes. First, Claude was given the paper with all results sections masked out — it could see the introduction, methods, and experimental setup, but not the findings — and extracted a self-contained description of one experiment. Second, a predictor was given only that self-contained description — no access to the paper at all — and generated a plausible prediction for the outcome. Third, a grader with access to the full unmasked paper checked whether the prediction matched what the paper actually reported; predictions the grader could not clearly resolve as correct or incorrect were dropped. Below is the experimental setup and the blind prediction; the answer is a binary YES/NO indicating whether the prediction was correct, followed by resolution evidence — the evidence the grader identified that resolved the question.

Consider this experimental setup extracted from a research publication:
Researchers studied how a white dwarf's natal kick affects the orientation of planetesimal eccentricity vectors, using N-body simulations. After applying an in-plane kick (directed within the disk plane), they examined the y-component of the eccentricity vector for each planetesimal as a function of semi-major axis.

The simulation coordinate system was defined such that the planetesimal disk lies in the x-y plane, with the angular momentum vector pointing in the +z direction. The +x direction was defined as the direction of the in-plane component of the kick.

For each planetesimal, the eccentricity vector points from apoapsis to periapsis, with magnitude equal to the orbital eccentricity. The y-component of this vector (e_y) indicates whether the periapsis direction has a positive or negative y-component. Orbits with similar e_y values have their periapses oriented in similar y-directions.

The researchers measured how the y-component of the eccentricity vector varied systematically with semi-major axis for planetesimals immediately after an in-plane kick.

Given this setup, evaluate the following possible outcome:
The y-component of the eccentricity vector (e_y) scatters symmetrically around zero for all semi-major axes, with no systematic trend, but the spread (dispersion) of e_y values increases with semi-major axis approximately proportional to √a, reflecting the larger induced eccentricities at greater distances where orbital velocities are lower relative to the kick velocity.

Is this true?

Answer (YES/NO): NO